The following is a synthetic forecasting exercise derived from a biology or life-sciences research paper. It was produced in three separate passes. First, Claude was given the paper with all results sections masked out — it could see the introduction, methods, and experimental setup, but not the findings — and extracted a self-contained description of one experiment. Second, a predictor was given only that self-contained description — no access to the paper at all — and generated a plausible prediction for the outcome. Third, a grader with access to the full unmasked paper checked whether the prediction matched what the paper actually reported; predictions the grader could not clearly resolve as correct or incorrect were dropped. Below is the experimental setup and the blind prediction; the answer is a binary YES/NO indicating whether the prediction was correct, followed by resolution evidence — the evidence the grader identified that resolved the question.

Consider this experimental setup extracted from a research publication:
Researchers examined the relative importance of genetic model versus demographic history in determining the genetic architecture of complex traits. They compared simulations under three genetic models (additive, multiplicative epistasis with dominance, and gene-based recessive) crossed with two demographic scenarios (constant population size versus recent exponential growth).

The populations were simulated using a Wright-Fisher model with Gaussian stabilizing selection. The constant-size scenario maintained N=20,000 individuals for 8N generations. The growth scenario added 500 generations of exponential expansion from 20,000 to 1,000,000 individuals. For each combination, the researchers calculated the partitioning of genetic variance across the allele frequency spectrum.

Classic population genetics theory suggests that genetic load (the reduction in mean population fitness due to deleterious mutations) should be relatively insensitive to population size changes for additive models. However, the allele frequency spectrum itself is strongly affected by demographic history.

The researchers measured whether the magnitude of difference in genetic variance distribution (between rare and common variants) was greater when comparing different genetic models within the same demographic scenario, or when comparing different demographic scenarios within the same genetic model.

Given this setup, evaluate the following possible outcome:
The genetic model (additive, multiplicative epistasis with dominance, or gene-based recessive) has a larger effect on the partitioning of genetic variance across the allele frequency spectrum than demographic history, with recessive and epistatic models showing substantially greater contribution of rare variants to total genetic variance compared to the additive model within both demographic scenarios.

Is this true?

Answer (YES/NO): NO